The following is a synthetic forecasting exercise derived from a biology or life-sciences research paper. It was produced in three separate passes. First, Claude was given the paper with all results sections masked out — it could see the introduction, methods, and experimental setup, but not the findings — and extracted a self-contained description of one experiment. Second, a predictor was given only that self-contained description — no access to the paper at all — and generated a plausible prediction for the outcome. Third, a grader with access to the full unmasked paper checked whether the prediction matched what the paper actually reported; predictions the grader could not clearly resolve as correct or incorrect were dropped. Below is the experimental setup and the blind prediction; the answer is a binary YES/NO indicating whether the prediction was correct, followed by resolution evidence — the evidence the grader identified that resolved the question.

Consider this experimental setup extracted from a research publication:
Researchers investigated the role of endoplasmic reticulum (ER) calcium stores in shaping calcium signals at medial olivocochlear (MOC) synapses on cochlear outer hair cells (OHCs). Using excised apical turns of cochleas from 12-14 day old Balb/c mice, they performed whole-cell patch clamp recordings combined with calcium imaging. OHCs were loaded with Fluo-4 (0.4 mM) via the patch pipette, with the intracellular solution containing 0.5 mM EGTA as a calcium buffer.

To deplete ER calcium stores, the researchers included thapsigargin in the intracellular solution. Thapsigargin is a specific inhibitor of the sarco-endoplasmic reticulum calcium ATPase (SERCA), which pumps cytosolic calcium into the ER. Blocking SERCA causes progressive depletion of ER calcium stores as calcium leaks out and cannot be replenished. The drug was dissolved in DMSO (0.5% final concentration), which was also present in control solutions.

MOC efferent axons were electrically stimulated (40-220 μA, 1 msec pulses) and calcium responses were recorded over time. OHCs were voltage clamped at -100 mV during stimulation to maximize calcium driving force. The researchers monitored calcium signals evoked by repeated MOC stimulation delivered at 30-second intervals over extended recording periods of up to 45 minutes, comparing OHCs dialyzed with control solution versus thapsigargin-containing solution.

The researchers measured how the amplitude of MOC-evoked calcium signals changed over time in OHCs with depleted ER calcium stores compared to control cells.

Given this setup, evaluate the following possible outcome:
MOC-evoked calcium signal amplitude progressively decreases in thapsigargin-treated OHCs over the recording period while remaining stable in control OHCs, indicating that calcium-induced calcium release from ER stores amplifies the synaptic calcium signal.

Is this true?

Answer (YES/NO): NO